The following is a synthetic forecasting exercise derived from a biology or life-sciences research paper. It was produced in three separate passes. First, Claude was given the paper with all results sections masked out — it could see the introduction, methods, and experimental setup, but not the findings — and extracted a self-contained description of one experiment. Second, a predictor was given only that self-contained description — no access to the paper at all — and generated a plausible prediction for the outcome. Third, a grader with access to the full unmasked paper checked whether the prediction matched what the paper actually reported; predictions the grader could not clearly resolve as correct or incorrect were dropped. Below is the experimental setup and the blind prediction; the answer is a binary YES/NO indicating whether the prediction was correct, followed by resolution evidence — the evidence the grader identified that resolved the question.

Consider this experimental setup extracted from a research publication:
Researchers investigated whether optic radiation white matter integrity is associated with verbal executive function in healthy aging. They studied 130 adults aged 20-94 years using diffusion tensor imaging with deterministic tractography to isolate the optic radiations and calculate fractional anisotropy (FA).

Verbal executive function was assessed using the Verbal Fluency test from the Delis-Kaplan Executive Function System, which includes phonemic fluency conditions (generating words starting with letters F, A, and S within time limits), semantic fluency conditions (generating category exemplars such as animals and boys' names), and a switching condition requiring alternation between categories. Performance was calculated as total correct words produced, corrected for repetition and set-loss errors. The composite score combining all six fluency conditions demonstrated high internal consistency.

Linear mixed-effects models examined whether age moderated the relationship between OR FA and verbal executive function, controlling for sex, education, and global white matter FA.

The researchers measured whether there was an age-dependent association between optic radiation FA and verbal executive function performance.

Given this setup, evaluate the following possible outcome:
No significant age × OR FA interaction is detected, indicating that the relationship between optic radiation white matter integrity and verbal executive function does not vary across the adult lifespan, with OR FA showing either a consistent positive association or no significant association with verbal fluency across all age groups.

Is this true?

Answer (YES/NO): YES